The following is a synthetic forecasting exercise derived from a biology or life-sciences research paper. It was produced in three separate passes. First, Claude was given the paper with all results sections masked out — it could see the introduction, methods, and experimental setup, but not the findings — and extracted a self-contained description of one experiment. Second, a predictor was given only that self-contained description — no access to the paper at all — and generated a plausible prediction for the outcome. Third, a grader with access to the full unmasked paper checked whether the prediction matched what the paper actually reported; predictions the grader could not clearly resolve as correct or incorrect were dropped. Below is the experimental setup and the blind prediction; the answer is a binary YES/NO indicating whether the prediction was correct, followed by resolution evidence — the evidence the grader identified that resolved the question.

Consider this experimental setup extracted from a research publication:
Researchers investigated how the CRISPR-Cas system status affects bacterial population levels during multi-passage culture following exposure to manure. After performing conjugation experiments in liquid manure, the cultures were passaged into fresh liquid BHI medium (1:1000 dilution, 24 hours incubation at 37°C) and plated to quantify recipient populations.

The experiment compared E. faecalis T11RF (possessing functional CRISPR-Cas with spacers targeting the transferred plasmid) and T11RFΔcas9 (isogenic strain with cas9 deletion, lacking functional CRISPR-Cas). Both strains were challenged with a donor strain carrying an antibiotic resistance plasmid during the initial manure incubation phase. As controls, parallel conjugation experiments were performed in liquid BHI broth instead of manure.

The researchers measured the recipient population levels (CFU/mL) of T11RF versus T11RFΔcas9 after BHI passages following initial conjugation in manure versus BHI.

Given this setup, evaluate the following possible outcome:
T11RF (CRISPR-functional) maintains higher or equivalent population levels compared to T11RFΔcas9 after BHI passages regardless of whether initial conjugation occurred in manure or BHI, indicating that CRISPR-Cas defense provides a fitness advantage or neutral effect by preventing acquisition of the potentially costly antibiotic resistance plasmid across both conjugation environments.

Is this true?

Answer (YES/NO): NO